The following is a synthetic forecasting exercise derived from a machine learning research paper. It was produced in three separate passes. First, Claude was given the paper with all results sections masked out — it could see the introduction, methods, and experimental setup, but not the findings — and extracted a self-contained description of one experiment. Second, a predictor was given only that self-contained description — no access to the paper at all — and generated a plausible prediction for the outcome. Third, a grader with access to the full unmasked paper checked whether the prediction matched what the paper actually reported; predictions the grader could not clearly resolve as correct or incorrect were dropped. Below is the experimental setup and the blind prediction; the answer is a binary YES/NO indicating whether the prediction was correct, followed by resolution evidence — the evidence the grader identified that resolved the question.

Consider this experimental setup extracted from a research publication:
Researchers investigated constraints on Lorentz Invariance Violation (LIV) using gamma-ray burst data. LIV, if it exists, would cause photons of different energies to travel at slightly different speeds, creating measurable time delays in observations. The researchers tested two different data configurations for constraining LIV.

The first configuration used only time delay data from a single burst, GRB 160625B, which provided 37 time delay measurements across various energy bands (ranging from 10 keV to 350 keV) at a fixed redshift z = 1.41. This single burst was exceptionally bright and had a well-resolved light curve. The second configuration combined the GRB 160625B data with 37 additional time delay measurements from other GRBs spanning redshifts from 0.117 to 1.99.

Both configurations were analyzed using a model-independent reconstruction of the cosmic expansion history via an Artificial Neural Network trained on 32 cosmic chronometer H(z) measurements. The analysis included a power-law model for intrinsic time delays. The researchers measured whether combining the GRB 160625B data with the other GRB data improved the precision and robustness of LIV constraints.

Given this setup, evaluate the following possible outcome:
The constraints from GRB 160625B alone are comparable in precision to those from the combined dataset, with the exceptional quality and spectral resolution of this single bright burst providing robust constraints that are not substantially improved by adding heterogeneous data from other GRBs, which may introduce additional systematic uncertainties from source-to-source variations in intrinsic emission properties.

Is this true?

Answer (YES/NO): NO